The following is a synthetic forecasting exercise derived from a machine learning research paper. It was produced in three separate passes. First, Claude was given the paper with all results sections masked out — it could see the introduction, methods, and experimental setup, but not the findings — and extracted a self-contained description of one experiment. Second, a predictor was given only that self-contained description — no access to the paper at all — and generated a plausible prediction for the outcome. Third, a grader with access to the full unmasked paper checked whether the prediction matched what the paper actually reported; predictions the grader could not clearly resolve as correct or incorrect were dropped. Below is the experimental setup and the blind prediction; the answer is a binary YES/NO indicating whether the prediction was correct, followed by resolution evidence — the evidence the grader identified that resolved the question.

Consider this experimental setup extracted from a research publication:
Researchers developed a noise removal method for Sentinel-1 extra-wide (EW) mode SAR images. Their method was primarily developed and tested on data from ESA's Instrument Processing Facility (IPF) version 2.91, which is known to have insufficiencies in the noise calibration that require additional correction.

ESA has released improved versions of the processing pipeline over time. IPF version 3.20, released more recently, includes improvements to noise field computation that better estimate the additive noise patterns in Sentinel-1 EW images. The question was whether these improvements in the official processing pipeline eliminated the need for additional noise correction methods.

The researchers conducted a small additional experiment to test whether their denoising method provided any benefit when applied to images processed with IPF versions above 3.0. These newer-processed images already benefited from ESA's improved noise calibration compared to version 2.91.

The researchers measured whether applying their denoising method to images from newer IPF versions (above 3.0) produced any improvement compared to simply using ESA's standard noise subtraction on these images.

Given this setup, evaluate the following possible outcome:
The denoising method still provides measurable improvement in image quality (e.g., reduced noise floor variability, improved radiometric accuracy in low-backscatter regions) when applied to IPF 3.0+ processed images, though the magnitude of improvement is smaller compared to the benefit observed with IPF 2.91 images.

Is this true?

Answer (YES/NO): YES